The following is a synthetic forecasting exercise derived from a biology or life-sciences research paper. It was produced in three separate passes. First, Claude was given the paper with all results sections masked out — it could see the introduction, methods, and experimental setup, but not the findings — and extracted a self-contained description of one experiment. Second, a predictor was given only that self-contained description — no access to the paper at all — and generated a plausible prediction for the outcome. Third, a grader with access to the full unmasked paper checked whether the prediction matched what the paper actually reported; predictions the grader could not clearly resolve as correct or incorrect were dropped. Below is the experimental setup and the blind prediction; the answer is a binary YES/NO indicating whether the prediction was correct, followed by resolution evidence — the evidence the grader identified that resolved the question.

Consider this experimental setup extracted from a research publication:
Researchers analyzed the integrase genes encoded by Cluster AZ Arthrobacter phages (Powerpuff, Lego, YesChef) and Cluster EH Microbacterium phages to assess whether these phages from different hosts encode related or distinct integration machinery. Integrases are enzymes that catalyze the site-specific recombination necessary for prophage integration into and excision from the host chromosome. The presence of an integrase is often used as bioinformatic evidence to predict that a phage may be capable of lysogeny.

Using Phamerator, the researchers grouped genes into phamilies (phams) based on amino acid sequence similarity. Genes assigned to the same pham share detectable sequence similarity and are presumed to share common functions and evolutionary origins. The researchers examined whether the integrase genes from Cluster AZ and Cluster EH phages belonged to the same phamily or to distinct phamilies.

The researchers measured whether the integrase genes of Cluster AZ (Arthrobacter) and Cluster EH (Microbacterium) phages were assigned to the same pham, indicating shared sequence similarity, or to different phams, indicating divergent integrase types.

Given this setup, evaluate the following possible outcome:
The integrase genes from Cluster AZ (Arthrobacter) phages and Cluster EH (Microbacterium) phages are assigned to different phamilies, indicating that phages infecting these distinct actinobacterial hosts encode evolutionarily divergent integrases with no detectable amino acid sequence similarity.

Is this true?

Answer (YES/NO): NO